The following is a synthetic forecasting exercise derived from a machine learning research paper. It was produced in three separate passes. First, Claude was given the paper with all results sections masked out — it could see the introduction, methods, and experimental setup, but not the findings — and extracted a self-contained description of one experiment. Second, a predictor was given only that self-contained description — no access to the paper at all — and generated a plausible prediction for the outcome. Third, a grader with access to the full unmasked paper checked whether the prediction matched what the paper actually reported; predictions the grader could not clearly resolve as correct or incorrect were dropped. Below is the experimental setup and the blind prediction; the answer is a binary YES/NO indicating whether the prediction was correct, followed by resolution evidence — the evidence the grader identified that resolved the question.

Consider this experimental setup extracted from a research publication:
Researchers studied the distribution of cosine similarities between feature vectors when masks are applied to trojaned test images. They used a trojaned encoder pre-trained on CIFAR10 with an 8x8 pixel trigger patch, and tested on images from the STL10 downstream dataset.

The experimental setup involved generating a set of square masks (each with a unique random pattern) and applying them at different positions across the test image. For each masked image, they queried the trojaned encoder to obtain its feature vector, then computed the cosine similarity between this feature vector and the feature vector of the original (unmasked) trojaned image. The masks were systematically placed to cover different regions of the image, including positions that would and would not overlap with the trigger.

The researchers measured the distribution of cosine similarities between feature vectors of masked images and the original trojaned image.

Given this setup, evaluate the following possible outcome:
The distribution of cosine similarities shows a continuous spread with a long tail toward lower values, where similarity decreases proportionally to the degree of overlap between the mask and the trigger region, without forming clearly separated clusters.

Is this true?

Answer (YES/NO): NO